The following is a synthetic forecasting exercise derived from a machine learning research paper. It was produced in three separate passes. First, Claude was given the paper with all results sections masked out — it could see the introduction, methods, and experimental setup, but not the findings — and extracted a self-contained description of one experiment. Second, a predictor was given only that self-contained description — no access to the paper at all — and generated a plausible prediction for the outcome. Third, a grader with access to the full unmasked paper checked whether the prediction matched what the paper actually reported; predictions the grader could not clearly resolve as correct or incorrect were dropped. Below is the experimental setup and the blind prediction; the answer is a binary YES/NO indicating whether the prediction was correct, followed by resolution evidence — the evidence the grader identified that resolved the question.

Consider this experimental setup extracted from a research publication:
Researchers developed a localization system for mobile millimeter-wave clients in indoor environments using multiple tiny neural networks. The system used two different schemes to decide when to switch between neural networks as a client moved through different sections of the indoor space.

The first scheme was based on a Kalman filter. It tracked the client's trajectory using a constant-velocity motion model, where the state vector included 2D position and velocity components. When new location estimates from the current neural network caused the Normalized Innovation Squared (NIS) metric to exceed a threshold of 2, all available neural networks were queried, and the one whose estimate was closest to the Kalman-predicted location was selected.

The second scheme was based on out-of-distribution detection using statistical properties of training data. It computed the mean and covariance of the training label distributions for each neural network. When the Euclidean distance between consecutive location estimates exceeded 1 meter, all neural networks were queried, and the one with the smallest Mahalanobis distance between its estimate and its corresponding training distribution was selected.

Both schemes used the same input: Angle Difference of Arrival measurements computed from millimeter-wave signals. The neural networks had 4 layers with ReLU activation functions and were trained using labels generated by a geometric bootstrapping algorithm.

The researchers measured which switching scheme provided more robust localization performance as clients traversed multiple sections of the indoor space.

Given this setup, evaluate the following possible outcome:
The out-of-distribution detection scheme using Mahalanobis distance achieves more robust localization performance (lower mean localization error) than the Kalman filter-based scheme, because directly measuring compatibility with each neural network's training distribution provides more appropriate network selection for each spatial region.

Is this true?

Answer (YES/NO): NO